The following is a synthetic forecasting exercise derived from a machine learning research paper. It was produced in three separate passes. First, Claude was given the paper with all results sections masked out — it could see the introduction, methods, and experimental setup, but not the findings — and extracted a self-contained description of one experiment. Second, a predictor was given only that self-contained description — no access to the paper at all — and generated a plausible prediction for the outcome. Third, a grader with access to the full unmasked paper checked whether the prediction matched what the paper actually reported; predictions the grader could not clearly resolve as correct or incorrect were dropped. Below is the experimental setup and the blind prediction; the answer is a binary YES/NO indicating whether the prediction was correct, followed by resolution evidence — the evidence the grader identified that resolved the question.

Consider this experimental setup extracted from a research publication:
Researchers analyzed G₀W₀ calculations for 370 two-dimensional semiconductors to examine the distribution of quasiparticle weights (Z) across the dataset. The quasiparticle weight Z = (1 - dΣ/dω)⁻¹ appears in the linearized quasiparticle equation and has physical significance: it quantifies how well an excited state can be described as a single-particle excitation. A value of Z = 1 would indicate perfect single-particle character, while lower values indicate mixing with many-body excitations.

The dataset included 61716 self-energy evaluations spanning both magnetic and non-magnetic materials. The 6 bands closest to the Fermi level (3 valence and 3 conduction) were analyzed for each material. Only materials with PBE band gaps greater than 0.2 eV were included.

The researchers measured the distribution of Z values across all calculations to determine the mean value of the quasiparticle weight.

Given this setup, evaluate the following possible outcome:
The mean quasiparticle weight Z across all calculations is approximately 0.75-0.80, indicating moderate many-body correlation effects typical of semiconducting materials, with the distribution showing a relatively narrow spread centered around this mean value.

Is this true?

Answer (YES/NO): YES